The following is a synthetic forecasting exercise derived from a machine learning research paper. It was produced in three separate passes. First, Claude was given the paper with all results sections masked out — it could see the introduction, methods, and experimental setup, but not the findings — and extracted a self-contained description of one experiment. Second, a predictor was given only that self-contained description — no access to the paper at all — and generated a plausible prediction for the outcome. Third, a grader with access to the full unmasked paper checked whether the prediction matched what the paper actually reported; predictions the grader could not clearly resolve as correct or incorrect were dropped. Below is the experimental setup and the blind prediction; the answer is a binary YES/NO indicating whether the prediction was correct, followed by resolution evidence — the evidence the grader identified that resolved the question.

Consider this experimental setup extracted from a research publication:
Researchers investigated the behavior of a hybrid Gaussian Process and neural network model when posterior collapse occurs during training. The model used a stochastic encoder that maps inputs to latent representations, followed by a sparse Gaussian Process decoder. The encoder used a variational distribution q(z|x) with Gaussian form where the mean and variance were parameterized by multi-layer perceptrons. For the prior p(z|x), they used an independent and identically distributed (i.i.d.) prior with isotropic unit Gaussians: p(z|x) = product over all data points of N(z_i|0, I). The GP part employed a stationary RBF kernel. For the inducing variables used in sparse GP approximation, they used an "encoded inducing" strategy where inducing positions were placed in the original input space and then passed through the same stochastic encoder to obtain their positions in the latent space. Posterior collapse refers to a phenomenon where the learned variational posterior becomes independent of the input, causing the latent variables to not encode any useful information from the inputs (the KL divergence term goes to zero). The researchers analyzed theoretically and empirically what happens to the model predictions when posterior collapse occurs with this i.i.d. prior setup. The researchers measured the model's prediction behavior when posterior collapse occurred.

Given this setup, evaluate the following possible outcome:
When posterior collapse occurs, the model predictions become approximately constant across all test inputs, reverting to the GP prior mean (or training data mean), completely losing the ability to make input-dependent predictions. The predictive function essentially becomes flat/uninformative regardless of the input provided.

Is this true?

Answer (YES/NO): YES